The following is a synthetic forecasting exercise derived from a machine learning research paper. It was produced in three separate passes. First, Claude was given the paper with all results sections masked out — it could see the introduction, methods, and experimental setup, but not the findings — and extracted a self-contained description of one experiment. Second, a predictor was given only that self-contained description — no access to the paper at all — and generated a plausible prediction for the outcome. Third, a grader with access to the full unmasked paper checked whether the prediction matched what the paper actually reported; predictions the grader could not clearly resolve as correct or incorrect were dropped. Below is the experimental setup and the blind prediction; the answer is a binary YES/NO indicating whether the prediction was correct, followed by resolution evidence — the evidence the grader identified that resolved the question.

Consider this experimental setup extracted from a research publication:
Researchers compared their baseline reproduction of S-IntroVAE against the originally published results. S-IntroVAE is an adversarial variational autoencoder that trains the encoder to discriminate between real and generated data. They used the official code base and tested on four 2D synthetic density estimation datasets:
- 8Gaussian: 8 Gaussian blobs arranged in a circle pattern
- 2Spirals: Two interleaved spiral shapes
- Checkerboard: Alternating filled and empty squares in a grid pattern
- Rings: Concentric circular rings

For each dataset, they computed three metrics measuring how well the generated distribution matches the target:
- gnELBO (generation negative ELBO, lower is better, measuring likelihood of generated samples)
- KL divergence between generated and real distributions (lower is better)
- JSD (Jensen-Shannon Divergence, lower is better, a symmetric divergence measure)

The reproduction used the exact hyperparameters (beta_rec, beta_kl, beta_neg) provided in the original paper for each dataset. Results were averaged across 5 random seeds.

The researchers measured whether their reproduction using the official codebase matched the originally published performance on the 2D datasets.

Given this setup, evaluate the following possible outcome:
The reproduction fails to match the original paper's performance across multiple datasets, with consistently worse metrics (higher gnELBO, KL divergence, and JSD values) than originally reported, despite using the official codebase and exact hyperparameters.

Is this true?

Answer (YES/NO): NO